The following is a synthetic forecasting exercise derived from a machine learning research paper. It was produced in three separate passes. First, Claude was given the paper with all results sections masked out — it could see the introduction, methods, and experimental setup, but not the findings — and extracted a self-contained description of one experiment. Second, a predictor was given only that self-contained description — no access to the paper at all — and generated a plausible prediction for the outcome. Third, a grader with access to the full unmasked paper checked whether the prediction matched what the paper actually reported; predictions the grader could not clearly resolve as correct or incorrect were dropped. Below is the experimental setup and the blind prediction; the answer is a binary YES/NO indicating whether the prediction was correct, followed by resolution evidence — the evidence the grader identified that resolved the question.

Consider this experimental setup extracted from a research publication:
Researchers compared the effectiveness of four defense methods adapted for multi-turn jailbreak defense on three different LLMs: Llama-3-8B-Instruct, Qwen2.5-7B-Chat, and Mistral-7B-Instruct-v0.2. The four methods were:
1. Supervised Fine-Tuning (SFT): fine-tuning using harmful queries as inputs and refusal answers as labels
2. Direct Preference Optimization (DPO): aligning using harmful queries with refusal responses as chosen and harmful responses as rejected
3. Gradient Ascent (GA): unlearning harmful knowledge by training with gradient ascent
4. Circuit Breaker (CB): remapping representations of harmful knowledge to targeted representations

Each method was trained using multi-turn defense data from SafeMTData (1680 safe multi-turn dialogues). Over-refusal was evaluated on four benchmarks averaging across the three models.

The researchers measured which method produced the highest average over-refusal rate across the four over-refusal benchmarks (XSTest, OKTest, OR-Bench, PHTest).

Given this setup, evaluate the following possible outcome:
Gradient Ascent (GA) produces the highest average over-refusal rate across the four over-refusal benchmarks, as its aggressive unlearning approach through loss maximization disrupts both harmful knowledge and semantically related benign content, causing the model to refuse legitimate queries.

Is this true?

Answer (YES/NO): YES